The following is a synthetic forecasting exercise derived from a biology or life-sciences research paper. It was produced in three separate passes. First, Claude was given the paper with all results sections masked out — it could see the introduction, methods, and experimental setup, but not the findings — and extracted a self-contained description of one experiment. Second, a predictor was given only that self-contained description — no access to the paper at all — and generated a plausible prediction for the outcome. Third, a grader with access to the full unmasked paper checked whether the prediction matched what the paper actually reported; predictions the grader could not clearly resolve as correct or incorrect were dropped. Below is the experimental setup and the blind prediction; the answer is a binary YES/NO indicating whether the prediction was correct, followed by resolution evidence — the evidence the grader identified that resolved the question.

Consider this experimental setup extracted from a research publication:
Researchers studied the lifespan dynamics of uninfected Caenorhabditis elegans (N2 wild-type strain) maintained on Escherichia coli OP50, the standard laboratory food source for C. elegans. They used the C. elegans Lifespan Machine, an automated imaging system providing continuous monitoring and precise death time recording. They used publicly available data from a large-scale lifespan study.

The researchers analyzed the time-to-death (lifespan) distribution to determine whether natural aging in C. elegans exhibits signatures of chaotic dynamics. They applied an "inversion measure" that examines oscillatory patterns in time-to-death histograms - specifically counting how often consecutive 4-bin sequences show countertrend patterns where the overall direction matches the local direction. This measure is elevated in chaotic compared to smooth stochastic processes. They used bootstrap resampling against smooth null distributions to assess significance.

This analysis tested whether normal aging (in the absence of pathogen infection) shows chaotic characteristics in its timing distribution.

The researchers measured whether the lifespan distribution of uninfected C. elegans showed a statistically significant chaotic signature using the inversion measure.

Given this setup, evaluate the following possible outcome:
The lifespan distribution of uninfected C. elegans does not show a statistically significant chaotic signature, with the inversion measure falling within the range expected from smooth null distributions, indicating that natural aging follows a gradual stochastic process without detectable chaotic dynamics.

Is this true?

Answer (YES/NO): YES